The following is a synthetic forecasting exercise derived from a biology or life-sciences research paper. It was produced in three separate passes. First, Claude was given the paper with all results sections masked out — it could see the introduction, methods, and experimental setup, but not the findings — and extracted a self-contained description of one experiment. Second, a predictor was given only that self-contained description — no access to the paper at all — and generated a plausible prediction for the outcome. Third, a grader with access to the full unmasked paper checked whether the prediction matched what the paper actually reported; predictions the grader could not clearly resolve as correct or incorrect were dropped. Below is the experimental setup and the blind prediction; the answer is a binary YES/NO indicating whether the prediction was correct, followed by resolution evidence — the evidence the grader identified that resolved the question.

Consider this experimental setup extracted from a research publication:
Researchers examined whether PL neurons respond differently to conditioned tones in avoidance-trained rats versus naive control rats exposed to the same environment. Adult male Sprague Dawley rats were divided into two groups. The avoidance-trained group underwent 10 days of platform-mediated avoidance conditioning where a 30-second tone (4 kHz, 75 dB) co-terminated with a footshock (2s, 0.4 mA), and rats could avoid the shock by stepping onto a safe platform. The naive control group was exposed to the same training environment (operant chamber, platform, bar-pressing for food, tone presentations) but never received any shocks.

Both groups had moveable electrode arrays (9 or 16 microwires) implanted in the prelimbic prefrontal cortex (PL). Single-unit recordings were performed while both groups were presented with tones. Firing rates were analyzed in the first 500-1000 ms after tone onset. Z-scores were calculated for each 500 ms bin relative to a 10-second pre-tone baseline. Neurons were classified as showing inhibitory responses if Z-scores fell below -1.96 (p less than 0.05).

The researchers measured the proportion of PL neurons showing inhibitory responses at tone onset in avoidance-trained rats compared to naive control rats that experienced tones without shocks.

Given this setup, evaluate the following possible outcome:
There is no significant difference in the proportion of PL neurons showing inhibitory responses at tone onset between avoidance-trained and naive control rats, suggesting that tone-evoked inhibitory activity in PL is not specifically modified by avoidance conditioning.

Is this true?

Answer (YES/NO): NO